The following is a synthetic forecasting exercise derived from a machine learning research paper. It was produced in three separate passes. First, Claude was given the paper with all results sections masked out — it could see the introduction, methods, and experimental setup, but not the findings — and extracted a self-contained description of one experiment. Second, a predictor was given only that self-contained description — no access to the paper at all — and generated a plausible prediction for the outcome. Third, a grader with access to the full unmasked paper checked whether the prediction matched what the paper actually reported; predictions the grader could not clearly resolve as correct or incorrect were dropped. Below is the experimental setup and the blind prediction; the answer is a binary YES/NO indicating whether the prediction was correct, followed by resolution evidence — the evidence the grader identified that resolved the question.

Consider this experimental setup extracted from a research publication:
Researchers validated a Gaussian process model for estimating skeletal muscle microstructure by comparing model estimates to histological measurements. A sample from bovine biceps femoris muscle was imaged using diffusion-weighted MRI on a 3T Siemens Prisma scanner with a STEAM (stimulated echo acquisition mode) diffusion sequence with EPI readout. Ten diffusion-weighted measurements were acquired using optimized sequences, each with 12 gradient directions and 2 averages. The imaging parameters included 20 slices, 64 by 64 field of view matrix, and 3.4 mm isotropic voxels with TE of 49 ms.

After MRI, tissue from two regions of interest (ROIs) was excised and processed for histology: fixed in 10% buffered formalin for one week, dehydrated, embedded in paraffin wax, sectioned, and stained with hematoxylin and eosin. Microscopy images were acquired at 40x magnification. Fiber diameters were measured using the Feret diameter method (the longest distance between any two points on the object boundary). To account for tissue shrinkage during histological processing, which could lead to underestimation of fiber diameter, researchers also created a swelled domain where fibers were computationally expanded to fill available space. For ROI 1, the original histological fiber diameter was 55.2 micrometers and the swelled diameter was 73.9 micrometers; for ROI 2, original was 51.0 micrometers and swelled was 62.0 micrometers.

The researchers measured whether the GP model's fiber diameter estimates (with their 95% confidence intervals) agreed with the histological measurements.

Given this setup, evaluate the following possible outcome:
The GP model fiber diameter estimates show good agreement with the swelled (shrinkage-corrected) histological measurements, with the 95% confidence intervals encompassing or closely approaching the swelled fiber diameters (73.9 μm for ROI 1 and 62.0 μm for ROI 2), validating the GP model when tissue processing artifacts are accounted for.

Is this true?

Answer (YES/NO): YES